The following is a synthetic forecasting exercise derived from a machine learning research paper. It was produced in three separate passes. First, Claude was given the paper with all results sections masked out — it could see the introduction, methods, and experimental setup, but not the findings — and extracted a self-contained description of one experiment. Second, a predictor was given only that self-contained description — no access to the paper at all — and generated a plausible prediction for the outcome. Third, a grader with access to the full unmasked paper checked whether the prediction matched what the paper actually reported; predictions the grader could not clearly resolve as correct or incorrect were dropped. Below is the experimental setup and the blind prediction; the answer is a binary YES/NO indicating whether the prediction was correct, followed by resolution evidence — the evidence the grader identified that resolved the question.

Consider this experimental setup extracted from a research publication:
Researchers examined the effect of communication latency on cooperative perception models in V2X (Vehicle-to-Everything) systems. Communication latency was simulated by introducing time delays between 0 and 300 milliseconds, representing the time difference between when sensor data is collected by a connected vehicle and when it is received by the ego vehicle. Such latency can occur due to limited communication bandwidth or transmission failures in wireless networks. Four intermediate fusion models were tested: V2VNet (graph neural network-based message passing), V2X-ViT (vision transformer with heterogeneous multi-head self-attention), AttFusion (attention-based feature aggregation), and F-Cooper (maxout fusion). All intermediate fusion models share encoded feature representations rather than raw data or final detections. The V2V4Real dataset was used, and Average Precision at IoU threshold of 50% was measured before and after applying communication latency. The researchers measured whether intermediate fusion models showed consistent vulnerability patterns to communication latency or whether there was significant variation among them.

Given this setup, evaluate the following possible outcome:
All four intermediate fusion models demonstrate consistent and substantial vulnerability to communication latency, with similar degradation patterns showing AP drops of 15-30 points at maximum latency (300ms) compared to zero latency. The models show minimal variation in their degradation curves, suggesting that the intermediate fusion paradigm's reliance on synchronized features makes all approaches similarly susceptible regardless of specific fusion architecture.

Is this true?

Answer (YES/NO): NO